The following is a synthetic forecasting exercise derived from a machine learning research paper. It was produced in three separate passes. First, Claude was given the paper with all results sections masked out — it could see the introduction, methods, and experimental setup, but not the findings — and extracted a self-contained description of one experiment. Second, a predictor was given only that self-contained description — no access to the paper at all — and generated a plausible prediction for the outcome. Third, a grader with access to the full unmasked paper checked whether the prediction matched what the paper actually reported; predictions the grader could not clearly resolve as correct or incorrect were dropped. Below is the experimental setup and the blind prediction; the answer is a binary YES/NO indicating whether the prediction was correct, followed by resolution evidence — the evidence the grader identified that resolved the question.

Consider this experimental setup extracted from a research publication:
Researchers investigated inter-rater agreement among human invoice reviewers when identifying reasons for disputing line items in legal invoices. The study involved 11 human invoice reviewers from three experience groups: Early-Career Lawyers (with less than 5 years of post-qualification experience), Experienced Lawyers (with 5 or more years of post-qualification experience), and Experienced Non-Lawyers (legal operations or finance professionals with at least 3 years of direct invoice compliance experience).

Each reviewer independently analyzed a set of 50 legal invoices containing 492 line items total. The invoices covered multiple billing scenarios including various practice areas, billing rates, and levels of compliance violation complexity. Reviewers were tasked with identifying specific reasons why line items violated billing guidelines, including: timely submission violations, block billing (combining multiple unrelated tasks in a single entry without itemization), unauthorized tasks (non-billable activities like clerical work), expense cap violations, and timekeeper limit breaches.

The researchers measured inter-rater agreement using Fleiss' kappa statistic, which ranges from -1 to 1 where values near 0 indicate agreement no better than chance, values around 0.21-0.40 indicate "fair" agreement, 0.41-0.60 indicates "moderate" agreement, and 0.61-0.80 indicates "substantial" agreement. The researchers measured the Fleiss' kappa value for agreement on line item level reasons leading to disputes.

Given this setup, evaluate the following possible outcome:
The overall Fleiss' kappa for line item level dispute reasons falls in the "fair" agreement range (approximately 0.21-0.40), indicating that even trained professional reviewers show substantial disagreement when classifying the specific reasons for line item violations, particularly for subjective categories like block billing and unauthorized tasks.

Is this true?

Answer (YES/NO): YES